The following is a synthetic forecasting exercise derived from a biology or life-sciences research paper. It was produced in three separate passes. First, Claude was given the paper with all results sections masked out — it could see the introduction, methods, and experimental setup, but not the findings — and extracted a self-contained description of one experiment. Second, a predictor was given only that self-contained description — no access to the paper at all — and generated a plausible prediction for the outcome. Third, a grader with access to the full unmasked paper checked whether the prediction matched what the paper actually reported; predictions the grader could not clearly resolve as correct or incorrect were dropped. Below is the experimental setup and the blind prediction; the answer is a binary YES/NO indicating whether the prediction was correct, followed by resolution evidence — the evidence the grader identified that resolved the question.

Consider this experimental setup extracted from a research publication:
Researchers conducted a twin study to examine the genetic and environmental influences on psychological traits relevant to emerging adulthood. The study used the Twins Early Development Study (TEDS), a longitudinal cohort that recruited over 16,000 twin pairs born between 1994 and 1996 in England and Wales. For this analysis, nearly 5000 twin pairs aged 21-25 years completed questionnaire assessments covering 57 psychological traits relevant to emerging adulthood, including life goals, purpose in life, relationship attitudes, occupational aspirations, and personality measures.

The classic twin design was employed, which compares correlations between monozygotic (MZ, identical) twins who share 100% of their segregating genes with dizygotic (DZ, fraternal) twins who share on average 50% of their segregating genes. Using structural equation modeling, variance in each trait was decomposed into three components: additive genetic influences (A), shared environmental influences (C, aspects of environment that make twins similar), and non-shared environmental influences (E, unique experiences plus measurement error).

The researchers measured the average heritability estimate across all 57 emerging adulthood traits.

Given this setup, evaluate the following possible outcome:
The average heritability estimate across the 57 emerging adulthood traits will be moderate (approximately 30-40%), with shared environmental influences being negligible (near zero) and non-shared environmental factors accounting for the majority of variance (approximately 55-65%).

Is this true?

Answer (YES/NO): YES